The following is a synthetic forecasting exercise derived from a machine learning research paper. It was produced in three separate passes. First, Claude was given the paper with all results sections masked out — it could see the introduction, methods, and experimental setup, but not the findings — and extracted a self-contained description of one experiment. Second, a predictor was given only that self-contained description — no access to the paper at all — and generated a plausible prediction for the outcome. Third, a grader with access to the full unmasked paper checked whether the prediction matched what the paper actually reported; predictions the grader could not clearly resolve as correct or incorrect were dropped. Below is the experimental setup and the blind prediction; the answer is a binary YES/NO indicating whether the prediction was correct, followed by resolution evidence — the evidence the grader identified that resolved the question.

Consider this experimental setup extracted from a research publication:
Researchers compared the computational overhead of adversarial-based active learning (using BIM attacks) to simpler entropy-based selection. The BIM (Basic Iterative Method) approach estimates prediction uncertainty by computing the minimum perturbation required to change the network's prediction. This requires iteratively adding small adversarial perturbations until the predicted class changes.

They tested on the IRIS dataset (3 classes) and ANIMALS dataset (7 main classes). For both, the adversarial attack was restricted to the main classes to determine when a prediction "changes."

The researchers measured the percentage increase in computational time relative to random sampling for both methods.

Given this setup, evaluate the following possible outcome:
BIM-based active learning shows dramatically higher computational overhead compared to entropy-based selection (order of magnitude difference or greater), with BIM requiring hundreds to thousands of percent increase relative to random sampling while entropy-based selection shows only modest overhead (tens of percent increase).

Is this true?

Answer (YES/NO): YES